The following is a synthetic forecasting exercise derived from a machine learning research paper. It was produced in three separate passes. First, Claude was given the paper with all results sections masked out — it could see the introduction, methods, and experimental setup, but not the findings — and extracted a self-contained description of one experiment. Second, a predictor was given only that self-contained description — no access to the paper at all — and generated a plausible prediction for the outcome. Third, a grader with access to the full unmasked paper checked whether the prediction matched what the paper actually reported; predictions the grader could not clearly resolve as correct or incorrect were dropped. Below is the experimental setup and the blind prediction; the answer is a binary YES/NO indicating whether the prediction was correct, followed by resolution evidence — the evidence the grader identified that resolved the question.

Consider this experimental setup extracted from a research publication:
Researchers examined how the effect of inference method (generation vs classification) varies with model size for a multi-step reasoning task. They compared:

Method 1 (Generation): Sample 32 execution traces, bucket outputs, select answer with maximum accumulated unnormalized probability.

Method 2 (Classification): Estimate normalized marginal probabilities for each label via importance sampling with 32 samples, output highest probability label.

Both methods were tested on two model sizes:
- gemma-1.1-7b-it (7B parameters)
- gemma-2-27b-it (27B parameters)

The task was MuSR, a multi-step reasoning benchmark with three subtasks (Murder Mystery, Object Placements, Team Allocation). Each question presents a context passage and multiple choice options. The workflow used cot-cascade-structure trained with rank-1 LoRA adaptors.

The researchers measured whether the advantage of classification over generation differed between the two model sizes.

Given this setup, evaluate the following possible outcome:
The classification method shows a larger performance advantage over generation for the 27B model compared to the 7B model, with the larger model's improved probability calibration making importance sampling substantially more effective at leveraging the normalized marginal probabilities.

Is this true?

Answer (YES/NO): NO